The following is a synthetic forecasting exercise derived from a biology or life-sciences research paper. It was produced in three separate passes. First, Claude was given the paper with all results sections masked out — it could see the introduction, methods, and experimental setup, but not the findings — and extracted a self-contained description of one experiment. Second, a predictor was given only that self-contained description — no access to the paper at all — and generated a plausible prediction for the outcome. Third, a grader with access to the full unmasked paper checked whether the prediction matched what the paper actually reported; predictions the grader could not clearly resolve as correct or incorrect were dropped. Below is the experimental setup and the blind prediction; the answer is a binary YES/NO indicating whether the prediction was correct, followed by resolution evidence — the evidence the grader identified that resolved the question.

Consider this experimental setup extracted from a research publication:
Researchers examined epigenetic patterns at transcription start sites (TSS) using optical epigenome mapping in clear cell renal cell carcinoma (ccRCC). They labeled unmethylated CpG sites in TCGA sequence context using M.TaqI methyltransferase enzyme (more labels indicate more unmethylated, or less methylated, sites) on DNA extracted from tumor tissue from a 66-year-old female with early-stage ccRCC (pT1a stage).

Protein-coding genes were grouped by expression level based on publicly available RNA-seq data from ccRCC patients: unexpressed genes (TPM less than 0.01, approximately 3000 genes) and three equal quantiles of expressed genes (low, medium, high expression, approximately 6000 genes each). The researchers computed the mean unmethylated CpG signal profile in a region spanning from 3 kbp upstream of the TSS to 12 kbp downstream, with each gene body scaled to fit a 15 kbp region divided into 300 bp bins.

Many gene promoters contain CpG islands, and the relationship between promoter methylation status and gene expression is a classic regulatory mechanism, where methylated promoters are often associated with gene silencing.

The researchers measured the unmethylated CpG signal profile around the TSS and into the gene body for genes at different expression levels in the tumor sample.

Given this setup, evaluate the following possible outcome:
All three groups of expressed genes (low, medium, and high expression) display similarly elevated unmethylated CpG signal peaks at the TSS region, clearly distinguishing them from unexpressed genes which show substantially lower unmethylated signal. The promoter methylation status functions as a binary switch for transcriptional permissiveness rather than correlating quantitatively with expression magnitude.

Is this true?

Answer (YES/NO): NO